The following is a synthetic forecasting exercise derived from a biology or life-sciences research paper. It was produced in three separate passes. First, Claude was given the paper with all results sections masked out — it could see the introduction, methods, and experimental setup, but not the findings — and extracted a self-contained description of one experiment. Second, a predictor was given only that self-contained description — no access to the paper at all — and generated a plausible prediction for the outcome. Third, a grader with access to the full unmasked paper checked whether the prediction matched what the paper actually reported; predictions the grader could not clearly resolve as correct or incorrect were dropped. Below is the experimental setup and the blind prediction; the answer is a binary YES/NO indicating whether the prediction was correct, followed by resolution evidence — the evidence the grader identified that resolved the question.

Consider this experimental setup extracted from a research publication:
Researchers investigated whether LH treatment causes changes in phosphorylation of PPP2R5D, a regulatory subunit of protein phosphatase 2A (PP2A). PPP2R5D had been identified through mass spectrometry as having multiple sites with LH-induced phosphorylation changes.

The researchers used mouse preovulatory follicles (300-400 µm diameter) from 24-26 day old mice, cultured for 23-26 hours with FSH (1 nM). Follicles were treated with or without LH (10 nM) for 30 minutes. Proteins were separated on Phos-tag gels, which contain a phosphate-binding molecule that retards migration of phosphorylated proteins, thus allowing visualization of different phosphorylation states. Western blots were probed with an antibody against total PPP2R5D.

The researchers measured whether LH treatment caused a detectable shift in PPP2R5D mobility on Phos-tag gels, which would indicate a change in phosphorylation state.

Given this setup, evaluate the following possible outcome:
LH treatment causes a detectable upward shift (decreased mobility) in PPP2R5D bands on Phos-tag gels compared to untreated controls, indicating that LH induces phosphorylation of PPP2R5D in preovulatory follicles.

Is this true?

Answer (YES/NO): YES